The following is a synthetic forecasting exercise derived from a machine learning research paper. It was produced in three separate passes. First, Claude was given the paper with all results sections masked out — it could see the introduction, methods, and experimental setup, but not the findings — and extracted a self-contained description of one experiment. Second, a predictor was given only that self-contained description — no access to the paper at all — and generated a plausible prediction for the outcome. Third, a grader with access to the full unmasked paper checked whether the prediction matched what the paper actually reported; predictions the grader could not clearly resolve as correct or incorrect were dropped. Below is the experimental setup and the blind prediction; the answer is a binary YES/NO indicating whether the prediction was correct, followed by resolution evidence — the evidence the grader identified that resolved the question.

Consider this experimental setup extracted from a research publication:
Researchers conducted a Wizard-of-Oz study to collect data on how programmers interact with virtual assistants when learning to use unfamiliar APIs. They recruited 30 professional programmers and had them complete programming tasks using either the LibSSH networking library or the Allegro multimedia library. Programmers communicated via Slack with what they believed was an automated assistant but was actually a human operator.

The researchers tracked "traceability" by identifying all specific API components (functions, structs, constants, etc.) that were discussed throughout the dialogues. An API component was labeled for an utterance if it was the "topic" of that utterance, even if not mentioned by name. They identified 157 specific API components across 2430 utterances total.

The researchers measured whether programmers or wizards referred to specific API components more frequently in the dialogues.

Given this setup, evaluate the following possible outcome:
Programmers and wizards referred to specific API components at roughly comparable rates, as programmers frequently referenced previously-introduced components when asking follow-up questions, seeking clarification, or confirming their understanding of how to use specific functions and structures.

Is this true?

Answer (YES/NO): NO